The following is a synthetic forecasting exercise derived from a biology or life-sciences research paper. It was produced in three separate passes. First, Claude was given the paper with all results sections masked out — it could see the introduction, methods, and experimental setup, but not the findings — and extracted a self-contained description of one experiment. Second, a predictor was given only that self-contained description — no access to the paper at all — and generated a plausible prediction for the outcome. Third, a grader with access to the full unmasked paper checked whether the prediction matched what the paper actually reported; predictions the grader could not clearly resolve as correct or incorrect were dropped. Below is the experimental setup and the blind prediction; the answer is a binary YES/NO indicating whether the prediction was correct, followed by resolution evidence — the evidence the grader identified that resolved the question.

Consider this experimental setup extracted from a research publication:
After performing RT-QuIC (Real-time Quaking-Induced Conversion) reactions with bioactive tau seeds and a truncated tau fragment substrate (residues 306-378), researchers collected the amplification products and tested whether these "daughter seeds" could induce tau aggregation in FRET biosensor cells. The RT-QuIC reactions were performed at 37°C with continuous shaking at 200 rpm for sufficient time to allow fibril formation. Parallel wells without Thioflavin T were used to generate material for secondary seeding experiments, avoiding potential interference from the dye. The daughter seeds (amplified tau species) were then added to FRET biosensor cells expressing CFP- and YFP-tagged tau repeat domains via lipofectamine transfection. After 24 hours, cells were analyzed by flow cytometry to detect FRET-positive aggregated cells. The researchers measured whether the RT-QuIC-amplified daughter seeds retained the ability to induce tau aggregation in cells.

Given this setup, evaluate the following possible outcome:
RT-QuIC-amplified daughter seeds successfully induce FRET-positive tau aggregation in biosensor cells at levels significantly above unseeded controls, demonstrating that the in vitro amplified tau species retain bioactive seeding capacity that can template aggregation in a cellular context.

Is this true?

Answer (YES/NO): YES